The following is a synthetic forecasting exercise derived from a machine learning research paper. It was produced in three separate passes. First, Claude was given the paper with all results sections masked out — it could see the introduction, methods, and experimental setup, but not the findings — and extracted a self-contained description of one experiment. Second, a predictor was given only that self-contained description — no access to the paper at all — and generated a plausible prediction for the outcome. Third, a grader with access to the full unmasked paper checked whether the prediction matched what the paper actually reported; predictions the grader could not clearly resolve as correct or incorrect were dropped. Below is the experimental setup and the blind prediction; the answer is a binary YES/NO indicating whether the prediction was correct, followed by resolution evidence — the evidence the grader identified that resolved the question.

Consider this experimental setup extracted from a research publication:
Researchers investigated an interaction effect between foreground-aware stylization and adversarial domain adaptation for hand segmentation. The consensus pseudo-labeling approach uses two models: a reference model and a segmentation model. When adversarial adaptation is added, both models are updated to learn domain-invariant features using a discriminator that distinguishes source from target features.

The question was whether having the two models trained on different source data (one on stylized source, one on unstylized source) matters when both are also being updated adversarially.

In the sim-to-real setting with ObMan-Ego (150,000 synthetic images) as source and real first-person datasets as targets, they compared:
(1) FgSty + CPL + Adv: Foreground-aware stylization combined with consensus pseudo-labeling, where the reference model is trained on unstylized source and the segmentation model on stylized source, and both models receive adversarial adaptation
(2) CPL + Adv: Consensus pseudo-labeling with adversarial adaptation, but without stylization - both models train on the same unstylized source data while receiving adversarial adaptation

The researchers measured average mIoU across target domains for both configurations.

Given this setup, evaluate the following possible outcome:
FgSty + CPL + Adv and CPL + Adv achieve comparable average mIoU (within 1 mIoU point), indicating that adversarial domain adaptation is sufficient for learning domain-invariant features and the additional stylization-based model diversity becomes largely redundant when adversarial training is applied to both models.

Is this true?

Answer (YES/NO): NO